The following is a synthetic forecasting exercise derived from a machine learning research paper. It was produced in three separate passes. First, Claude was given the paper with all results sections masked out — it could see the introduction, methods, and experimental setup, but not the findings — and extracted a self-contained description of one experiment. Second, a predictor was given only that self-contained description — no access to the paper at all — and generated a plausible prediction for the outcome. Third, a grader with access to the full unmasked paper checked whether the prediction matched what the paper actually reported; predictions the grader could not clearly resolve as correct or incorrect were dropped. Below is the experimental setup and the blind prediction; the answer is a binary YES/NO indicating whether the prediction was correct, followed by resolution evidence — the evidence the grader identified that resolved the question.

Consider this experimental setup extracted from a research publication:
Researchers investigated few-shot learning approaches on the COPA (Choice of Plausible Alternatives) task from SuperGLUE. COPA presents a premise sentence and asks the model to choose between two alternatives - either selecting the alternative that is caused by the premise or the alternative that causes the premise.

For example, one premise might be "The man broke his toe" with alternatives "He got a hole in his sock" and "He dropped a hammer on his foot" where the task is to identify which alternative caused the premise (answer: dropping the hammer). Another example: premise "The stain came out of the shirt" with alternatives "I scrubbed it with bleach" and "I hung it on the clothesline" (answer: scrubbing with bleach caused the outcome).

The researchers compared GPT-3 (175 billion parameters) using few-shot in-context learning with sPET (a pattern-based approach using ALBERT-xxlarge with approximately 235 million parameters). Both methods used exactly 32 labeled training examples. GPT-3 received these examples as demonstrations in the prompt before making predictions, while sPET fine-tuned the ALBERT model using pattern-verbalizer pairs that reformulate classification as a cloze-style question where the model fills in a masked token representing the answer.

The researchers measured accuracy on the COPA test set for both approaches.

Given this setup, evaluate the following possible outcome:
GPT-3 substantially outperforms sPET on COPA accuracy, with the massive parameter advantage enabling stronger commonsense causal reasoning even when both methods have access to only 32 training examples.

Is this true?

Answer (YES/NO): NO